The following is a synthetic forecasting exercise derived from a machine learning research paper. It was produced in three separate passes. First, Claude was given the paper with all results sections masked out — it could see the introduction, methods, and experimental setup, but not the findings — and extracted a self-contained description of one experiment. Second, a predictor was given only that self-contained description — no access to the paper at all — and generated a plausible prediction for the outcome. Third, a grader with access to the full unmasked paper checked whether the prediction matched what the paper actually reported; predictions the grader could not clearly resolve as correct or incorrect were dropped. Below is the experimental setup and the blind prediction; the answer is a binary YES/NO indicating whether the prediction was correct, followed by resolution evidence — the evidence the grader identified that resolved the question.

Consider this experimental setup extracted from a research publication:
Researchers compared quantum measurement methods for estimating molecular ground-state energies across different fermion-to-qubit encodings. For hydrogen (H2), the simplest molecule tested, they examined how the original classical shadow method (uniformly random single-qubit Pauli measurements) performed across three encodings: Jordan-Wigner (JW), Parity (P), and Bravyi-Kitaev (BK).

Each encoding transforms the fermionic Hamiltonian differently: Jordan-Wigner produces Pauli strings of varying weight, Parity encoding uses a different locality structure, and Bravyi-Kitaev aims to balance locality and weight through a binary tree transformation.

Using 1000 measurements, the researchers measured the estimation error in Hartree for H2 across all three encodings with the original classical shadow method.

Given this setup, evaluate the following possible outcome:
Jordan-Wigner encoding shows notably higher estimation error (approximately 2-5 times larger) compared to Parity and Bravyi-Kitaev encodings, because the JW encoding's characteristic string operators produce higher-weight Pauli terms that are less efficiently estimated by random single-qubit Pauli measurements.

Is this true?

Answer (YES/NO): NO